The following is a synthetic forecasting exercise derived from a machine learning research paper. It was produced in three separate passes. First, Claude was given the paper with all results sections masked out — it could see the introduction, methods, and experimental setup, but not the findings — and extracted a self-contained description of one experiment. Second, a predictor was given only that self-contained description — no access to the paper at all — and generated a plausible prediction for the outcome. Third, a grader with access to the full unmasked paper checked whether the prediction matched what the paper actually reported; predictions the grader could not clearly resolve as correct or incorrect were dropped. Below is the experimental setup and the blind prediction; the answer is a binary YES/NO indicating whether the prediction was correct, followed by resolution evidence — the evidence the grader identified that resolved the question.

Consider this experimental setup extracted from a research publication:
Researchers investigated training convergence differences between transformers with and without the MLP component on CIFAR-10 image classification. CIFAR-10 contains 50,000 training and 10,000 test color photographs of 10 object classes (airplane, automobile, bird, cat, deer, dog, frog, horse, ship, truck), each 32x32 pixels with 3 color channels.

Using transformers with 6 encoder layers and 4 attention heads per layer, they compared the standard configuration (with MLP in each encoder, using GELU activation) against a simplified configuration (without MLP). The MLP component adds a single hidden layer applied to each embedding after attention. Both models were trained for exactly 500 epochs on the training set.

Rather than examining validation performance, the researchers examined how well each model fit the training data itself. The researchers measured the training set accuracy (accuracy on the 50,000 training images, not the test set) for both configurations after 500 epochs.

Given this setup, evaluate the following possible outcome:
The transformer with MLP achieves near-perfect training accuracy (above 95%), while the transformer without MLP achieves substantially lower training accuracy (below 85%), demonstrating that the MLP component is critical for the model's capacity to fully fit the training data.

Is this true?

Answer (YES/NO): YES